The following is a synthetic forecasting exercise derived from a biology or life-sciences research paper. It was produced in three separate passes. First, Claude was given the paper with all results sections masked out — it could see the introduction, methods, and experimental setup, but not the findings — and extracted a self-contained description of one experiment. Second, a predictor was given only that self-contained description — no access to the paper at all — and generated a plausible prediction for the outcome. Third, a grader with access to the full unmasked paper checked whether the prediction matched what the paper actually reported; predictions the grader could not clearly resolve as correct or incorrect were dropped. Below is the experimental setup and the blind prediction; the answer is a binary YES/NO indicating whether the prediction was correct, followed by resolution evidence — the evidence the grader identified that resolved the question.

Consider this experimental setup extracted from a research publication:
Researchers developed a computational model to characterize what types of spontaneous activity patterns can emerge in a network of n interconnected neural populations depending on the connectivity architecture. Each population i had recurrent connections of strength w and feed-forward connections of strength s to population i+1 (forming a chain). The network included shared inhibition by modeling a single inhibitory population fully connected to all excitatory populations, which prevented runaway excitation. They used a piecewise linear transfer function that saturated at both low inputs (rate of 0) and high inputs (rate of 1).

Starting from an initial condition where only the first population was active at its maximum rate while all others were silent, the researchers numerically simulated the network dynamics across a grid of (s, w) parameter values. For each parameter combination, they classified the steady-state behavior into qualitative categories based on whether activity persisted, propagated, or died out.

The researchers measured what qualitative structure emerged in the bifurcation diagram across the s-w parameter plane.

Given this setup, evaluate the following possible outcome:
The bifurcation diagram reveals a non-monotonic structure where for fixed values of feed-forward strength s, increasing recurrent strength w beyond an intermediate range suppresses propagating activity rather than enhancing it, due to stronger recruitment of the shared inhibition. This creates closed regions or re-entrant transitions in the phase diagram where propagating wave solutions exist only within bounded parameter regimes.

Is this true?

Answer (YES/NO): NO